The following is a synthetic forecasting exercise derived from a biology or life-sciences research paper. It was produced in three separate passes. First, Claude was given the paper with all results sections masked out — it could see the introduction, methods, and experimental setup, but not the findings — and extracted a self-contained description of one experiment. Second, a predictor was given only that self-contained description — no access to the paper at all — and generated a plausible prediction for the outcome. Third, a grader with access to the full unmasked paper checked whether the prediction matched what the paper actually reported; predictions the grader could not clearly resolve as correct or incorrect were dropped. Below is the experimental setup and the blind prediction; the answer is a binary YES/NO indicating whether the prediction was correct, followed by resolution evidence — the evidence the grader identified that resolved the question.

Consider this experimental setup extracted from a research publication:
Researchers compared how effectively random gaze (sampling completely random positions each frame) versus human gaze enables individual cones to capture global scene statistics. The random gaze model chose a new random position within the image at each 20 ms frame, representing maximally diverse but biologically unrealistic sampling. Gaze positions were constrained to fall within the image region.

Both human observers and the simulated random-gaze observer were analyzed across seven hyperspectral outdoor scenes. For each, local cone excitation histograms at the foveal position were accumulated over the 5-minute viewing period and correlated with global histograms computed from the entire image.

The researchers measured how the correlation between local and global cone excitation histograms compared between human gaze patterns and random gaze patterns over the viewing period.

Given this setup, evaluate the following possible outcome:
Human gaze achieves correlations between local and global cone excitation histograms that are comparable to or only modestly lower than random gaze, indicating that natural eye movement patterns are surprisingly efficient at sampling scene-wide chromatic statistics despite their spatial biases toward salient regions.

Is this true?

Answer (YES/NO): NO